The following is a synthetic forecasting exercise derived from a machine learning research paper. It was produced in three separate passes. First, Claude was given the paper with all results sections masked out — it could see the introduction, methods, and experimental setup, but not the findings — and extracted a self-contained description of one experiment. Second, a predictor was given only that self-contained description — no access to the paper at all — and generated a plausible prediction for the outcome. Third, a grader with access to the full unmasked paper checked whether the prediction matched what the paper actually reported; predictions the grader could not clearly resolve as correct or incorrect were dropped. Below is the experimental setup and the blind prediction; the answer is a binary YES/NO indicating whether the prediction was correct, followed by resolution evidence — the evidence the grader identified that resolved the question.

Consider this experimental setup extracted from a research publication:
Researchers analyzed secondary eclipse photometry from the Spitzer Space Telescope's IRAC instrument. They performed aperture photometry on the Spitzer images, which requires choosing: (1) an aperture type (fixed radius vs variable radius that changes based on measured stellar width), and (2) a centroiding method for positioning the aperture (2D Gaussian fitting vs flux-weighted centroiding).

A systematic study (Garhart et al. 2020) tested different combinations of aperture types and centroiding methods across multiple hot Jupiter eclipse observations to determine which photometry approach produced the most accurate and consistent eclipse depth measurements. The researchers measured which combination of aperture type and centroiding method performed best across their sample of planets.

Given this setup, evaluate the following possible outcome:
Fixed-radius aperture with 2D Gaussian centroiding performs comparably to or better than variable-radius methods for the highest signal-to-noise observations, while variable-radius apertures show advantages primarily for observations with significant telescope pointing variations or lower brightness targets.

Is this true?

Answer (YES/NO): NO